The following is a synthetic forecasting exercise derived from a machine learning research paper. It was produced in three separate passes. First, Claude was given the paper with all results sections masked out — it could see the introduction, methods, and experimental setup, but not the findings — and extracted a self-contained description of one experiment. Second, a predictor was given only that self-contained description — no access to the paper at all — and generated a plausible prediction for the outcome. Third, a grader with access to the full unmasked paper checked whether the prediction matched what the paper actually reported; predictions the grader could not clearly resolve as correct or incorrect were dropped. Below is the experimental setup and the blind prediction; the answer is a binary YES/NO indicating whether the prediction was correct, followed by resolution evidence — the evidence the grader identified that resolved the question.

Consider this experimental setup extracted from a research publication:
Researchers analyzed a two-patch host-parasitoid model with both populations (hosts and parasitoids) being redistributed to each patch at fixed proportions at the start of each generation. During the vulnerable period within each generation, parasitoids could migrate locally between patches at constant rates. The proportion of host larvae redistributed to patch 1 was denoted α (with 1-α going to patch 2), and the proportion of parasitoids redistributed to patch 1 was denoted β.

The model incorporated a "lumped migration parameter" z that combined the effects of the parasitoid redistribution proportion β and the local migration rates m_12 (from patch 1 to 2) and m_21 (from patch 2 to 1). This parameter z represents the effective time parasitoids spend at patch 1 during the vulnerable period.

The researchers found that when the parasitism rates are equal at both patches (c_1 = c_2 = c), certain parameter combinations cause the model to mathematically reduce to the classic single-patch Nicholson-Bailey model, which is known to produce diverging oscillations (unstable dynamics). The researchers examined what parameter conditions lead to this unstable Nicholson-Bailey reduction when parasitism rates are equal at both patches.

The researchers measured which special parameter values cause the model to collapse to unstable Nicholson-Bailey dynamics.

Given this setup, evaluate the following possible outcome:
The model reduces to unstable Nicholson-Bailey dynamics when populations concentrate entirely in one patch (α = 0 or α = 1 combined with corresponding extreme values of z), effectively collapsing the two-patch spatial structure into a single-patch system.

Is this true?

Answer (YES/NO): NO